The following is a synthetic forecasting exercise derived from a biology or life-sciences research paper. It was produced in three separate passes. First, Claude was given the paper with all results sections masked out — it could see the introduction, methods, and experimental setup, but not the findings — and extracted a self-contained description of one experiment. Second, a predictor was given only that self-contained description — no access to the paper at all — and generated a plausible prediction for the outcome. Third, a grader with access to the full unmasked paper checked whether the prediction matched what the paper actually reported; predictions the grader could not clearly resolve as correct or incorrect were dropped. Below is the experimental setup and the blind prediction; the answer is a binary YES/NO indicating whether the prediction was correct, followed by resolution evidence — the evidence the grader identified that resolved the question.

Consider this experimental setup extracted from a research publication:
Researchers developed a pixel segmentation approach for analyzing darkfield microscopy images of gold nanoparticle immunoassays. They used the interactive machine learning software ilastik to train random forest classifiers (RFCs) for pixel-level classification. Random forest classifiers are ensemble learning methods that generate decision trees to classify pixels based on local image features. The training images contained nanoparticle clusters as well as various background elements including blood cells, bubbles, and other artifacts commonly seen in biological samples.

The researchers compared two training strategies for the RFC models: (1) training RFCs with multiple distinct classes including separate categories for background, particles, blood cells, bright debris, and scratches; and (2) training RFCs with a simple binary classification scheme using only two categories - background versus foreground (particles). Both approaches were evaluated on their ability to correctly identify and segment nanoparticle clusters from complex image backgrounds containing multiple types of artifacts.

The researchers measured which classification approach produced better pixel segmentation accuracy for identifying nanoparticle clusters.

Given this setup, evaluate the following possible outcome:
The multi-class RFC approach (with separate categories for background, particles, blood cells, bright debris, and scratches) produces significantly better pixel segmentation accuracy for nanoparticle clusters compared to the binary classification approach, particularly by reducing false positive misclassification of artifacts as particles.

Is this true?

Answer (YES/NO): YES